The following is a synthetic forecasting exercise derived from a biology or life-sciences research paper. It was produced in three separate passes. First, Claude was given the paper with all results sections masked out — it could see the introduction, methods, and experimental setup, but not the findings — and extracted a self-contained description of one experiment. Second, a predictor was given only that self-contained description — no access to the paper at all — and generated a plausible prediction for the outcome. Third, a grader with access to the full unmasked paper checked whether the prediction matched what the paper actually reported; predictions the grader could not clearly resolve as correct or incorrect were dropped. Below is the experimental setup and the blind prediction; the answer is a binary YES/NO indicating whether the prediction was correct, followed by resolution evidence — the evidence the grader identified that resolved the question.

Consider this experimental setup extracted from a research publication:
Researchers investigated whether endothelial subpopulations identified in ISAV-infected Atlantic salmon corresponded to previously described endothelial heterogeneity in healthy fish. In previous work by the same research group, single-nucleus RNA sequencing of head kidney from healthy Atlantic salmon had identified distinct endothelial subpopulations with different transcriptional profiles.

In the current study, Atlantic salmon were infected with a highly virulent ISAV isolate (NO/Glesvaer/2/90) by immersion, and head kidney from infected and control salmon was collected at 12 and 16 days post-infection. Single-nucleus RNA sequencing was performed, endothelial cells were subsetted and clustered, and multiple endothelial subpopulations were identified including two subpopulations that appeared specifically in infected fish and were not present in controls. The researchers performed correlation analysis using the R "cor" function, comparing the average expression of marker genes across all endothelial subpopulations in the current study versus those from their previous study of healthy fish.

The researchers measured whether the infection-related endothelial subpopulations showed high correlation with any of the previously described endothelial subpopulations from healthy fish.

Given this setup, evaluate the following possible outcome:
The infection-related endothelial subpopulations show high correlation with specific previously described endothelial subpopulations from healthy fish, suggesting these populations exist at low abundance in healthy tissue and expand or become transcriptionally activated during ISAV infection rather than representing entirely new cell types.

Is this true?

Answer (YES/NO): NO